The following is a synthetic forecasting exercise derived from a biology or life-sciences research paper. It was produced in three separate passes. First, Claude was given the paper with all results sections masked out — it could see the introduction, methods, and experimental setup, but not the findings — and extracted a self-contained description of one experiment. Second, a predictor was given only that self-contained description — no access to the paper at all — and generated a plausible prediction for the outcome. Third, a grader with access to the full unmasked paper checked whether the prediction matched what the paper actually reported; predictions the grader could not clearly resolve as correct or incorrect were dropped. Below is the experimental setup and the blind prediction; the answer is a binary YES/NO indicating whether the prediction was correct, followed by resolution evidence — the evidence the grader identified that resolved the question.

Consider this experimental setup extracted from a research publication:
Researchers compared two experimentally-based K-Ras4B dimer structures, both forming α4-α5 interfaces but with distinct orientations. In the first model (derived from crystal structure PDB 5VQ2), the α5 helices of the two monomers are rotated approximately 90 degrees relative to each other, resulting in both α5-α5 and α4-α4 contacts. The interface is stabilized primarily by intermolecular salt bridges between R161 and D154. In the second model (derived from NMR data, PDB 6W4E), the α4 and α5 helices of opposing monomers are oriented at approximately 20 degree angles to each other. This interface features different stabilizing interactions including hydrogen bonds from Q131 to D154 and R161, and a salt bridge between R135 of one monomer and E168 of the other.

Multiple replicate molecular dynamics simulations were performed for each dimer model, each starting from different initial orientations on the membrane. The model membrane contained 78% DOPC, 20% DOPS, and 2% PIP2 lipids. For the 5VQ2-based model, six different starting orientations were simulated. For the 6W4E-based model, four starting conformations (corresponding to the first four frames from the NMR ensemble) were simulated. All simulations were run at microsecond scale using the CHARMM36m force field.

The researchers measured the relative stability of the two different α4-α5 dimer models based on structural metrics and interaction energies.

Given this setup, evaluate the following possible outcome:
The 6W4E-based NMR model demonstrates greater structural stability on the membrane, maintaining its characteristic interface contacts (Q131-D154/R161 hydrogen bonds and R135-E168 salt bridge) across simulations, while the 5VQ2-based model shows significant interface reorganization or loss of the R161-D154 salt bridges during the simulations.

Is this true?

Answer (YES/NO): NO